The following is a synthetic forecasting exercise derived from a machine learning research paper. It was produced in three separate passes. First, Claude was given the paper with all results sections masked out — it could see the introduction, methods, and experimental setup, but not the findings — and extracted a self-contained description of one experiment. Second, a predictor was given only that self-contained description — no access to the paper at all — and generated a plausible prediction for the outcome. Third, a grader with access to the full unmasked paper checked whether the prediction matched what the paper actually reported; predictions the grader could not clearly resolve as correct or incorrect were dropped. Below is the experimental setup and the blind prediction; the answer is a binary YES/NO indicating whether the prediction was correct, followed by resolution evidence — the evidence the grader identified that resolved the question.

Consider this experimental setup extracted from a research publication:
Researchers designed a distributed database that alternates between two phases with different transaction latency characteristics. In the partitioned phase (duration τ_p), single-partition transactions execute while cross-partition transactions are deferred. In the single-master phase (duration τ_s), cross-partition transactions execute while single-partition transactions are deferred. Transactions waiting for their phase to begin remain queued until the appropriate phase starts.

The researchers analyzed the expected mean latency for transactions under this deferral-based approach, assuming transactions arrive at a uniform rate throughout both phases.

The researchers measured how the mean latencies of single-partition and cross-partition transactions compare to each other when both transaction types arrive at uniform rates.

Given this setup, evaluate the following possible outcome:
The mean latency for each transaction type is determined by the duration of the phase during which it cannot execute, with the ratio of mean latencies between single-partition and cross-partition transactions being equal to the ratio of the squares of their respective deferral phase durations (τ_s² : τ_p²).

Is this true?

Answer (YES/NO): NO